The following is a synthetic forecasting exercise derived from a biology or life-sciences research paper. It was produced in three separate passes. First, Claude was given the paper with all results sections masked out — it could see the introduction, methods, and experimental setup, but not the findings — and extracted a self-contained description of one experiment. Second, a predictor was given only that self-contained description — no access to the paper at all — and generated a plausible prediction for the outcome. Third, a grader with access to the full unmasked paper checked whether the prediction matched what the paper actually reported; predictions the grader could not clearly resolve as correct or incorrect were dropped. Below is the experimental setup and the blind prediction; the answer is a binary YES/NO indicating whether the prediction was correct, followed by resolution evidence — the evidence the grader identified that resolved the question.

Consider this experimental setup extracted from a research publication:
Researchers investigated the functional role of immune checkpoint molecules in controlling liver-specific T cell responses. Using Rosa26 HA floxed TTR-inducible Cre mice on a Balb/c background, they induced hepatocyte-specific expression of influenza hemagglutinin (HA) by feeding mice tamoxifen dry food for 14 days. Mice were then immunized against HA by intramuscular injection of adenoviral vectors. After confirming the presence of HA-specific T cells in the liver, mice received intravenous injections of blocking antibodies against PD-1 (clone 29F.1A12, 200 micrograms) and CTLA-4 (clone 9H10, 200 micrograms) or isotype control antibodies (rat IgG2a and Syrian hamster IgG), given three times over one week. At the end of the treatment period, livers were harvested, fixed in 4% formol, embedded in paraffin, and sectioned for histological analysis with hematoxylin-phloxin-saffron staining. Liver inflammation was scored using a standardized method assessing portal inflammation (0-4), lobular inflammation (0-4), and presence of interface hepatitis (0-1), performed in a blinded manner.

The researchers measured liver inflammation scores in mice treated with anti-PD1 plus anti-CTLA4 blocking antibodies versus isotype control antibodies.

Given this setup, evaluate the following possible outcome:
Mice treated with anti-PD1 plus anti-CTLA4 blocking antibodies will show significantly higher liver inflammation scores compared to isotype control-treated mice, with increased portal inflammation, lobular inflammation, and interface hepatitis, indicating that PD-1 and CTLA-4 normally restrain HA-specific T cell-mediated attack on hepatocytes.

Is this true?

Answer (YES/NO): YES